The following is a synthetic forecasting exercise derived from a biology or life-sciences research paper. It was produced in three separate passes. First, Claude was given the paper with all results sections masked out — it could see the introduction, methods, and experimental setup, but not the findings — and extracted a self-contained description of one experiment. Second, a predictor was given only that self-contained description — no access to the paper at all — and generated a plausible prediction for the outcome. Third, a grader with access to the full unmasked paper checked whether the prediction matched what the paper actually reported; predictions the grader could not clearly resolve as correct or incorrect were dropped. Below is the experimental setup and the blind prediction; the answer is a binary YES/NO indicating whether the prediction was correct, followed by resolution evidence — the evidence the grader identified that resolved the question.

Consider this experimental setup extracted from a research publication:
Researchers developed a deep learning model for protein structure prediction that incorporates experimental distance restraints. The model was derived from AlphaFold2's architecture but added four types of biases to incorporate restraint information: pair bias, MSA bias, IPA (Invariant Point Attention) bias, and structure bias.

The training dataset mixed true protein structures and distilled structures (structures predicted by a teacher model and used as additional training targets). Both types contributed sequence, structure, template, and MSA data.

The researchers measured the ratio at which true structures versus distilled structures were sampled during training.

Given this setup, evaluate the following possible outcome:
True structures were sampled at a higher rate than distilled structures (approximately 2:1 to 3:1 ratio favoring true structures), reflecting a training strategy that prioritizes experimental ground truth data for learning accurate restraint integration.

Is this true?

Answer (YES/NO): NO